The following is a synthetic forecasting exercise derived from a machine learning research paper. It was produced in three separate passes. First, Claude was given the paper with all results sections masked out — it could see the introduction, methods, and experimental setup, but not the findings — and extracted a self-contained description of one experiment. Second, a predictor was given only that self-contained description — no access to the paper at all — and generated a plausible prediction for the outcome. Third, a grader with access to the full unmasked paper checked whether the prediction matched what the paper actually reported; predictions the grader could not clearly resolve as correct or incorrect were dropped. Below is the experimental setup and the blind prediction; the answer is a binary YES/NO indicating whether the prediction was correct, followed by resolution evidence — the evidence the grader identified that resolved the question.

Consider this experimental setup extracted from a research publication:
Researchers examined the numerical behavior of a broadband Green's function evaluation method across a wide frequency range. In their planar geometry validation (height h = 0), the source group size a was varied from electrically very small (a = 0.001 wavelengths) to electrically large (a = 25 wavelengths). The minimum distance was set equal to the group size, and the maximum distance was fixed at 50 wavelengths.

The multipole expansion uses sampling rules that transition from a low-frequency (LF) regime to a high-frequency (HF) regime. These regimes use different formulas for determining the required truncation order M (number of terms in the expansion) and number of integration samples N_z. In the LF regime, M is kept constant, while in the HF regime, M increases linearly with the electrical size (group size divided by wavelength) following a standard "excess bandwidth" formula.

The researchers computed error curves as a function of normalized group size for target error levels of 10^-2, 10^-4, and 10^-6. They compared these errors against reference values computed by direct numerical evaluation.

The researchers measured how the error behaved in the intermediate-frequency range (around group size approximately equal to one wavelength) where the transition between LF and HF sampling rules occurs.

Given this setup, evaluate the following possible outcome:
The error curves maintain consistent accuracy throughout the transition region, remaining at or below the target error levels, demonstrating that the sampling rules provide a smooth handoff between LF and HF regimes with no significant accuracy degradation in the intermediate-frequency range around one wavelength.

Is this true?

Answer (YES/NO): NO